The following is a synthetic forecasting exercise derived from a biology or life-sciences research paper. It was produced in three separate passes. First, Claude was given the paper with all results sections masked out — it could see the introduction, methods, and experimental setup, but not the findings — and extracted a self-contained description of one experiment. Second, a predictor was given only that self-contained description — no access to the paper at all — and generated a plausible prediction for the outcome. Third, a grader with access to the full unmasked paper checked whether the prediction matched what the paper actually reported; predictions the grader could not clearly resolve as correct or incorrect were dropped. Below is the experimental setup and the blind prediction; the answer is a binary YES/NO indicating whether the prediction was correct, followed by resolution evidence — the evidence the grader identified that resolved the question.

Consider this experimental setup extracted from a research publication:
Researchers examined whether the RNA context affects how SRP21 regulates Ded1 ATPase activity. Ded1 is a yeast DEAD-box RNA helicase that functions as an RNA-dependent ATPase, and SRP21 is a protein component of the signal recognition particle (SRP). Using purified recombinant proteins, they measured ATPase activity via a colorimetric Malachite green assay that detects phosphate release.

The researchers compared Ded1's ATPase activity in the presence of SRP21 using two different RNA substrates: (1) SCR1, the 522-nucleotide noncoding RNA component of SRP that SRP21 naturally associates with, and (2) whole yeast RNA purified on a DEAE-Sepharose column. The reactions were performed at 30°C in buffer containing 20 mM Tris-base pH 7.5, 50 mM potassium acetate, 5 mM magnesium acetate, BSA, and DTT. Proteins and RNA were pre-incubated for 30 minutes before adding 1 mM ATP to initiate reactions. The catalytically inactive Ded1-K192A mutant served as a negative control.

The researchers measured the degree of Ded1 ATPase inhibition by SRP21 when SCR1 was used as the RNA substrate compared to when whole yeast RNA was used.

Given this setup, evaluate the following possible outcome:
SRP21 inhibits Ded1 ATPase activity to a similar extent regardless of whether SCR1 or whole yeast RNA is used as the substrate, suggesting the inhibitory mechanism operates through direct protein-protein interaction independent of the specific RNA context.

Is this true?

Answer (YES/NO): NO